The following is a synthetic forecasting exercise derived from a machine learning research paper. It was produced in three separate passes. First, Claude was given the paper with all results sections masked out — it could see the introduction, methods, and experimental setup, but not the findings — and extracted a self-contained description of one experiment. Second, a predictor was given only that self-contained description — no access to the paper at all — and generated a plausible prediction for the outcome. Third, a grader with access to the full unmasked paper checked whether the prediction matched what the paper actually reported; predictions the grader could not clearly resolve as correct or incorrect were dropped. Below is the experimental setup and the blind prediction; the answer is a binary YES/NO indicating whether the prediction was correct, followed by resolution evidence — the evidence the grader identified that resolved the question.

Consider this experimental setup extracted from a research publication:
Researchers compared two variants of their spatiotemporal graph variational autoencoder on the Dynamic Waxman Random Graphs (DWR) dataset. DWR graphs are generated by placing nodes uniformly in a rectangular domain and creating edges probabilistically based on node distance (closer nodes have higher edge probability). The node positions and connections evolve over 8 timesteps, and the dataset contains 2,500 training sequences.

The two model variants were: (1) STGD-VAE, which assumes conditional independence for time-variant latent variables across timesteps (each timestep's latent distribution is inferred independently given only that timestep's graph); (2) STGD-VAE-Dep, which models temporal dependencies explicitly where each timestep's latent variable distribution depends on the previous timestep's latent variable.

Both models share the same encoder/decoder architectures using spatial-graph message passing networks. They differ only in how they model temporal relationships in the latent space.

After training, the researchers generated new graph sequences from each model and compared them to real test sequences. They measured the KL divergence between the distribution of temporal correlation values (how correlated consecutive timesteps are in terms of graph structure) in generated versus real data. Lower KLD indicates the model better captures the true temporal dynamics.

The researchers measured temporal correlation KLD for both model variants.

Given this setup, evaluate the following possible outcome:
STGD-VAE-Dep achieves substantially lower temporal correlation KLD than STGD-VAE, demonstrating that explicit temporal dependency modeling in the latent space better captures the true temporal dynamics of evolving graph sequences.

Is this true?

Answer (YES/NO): NO